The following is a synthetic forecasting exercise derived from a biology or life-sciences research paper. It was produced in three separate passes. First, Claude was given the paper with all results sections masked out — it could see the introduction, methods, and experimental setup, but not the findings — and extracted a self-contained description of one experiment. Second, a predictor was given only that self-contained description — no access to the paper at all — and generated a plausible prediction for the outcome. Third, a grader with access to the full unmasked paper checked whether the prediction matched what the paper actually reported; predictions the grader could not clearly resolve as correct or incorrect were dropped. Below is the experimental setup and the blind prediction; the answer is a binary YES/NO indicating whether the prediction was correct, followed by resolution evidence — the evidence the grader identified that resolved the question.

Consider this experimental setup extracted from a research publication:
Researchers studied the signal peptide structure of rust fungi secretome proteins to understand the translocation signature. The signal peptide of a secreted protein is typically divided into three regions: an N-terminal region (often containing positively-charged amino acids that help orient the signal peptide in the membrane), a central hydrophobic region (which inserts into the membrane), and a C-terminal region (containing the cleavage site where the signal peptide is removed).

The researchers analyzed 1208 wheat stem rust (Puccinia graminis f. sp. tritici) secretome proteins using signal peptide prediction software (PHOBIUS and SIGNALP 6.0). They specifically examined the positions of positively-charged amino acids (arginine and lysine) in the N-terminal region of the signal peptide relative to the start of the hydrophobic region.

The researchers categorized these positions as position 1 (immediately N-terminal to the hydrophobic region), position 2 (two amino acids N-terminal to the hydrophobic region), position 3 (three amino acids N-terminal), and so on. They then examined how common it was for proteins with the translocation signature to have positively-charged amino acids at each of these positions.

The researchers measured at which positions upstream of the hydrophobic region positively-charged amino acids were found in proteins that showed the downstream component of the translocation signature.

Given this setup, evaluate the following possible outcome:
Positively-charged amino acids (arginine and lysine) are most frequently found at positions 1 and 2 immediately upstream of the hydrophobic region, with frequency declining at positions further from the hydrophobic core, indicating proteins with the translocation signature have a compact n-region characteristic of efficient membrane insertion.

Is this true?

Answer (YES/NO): YES